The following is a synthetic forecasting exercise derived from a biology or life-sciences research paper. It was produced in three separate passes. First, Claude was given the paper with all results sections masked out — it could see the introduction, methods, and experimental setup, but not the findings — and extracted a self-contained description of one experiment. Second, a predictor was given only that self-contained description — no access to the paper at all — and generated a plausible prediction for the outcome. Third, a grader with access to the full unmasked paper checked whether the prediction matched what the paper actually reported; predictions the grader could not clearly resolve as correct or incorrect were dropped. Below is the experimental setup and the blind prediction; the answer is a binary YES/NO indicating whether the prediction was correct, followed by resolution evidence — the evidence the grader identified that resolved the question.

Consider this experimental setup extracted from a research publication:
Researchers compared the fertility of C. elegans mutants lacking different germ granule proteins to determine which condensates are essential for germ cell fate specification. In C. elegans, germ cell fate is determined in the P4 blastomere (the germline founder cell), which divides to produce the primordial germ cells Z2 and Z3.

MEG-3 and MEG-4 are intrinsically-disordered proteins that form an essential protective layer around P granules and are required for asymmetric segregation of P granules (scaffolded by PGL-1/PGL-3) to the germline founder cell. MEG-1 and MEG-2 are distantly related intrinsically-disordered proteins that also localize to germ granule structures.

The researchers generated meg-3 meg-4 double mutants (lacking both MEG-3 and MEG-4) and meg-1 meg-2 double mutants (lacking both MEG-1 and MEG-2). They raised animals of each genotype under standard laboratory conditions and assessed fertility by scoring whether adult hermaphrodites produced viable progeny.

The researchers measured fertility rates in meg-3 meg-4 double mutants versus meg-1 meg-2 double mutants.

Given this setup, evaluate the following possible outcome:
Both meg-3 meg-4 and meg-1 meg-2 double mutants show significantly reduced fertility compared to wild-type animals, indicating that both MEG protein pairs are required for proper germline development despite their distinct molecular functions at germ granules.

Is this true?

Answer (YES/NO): NO